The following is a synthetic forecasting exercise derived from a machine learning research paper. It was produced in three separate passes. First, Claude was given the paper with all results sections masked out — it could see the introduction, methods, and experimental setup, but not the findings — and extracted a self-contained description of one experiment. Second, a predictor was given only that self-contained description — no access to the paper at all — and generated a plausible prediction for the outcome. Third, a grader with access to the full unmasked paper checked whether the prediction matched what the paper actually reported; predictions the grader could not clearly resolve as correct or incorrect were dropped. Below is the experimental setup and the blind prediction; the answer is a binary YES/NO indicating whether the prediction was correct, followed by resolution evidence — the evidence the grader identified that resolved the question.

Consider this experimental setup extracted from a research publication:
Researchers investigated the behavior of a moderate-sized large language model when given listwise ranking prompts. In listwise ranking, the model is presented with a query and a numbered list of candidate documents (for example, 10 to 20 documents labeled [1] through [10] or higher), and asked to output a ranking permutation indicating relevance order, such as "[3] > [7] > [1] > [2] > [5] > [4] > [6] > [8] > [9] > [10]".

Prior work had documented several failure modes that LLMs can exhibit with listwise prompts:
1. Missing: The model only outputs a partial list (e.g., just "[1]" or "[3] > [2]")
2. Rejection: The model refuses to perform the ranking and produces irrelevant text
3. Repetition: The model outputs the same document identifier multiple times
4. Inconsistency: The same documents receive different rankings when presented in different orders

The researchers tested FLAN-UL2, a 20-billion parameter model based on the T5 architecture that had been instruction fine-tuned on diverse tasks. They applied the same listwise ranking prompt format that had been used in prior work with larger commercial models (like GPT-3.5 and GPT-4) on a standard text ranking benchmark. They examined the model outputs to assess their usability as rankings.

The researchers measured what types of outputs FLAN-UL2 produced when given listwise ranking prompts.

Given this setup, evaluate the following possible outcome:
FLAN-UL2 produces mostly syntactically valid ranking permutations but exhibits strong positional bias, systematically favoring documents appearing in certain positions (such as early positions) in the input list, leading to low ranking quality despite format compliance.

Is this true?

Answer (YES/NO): NO